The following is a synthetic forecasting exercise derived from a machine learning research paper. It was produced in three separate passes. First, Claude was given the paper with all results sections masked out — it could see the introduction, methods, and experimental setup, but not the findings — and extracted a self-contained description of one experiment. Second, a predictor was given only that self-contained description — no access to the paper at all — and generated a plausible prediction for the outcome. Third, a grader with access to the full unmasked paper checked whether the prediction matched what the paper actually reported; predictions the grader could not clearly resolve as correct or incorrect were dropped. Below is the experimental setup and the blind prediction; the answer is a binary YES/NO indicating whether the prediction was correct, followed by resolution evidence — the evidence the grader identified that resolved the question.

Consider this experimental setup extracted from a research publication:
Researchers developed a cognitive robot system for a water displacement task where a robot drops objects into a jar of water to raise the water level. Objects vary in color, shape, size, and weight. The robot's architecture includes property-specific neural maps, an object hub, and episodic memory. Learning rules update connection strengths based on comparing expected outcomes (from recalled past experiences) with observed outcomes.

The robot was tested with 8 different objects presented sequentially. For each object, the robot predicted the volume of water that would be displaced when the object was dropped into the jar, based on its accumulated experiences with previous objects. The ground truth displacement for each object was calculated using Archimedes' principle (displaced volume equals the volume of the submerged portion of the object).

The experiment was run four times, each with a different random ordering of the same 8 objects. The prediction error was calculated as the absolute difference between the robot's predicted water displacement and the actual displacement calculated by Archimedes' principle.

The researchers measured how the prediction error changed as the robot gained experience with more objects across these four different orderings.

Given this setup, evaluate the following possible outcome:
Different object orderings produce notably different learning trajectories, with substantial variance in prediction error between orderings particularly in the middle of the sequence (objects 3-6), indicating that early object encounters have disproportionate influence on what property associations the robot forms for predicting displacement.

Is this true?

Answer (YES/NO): NO